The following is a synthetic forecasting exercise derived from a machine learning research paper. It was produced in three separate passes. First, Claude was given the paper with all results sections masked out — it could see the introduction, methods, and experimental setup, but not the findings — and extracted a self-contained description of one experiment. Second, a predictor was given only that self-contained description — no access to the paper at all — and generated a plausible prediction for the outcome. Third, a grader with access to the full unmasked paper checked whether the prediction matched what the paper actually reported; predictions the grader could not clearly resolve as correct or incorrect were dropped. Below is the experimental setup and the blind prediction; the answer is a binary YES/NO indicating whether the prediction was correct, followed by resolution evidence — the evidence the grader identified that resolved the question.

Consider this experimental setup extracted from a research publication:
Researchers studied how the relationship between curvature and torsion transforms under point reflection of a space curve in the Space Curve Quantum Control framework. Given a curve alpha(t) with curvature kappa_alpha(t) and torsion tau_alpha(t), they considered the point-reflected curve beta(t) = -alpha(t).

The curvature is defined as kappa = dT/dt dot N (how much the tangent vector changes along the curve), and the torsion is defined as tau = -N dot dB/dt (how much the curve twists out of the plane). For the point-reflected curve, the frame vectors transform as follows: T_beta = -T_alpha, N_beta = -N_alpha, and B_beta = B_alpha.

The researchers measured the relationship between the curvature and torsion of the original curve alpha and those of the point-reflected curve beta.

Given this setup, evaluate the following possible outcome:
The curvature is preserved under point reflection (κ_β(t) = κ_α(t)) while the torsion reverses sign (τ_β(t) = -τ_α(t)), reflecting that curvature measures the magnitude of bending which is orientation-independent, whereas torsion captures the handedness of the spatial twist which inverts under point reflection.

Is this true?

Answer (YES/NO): YES